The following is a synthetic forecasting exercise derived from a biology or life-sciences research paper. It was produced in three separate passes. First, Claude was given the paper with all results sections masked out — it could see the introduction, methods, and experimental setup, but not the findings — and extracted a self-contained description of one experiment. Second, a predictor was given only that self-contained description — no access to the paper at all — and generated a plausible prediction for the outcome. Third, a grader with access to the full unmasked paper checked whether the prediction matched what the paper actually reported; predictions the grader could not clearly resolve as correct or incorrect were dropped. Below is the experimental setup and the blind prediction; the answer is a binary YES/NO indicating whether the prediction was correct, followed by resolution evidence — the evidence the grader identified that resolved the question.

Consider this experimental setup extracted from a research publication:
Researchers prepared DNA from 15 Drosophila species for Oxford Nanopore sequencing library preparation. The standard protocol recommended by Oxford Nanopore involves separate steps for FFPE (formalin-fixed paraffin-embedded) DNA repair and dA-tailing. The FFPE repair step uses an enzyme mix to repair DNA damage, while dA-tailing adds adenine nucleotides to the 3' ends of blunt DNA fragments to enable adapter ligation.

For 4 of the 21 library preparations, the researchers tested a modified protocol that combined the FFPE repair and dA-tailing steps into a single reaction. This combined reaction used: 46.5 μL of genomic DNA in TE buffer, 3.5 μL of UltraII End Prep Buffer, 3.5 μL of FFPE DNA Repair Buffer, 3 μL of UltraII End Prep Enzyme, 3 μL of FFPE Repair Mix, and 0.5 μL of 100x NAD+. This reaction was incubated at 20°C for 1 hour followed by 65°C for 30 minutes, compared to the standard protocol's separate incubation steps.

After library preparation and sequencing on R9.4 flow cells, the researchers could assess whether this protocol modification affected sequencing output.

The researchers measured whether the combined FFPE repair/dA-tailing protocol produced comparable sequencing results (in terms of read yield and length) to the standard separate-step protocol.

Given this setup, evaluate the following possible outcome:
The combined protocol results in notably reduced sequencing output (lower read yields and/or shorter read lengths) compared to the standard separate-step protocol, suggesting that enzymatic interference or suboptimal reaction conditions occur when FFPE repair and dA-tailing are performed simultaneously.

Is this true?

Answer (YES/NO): NO